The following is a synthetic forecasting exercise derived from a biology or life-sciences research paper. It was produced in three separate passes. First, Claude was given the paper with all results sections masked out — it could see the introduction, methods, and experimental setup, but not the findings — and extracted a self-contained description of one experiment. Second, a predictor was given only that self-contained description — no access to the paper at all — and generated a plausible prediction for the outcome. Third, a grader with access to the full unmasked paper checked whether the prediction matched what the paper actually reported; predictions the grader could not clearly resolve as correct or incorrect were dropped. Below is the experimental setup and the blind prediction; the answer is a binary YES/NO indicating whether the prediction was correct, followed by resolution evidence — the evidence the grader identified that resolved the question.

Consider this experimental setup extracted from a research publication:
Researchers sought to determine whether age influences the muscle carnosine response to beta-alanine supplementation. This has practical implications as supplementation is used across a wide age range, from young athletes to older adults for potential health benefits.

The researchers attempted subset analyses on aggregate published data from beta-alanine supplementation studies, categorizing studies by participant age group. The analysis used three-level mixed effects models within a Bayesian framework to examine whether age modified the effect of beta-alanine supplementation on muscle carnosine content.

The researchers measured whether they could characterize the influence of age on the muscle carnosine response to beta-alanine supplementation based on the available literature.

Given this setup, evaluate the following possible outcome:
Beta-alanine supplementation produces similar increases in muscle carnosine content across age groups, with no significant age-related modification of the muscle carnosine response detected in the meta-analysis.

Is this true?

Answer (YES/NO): NO